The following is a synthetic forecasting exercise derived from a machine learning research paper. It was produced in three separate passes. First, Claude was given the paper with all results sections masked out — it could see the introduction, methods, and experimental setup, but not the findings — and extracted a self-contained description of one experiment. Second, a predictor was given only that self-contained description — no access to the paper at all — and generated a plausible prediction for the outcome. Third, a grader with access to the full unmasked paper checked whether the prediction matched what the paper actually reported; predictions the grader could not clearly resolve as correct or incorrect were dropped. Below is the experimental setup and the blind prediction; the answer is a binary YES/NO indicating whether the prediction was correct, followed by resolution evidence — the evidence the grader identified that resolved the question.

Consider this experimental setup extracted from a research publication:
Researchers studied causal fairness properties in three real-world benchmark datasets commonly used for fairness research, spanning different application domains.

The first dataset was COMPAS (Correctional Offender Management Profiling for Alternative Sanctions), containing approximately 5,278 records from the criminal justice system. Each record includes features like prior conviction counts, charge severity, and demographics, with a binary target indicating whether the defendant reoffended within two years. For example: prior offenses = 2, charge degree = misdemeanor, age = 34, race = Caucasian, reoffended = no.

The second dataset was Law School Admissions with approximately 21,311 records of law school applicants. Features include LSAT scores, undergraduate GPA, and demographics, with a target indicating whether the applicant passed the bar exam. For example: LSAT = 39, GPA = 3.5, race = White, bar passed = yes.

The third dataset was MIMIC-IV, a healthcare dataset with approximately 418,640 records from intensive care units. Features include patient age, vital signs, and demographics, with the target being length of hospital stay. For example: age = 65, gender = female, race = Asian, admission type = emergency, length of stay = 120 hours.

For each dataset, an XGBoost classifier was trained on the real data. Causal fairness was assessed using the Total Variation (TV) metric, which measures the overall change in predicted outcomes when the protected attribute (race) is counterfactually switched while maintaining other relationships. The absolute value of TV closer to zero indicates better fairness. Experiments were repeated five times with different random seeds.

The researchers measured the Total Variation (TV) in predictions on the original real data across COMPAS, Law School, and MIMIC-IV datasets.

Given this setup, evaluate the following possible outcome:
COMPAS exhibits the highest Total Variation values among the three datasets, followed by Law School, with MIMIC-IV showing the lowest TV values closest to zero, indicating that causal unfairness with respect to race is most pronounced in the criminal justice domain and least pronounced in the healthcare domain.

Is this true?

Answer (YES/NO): YES